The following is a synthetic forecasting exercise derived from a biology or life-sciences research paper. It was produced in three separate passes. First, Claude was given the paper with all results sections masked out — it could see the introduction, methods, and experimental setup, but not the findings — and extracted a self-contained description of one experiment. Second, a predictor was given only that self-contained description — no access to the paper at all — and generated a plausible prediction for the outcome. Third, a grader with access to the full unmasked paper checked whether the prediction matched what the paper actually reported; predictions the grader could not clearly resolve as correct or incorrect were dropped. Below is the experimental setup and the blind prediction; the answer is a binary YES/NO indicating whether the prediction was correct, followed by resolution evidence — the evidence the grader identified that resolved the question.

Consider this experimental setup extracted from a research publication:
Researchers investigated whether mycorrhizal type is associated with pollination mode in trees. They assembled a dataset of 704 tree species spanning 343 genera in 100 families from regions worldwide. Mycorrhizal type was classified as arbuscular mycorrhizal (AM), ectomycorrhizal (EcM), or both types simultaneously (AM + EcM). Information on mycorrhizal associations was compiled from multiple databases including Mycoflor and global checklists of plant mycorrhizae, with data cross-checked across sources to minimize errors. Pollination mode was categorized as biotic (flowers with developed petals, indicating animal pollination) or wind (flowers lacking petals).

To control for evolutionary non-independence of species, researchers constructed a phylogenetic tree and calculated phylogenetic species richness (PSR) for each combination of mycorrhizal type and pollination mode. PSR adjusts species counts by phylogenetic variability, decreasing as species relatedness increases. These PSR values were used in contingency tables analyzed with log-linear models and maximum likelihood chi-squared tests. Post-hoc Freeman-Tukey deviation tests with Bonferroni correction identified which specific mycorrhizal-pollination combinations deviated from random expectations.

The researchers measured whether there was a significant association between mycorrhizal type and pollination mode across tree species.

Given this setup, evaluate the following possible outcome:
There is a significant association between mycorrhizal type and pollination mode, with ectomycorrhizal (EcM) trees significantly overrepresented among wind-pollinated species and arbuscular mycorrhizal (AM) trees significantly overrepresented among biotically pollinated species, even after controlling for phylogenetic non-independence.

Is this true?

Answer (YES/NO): YES